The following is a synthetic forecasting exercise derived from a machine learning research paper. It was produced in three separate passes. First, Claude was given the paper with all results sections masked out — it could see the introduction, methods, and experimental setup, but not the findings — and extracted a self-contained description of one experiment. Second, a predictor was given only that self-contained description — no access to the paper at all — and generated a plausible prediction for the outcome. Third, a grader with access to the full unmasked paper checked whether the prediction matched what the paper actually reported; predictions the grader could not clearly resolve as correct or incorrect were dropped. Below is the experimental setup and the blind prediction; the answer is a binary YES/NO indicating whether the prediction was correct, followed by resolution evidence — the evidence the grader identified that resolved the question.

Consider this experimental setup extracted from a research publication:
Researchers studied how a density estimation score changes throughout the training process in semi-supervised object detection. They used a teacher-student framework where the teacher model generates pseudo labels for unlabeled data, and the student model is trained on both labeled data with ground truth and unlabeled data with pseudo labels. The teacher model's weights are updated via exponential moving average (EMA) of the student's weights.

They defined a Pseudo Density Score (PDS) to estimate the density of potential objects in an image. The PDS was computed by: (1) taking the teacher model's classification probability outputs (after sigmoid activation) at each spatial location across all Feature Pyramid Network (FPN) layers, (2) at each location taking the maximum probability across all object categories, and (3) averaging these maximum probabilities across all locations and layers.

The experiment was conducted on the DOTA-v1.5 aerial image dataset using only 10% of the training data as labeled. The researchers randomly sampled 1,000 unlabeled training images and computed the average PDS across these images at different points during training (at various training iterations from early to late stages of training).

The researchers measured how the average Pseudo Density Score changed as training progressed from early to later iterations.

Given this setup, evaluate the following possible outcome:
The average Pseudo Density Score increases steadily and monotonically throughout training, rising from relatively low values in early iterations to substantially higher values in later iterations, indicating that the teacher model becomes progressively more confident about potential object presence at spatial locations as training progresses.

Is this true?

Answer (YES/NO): NO